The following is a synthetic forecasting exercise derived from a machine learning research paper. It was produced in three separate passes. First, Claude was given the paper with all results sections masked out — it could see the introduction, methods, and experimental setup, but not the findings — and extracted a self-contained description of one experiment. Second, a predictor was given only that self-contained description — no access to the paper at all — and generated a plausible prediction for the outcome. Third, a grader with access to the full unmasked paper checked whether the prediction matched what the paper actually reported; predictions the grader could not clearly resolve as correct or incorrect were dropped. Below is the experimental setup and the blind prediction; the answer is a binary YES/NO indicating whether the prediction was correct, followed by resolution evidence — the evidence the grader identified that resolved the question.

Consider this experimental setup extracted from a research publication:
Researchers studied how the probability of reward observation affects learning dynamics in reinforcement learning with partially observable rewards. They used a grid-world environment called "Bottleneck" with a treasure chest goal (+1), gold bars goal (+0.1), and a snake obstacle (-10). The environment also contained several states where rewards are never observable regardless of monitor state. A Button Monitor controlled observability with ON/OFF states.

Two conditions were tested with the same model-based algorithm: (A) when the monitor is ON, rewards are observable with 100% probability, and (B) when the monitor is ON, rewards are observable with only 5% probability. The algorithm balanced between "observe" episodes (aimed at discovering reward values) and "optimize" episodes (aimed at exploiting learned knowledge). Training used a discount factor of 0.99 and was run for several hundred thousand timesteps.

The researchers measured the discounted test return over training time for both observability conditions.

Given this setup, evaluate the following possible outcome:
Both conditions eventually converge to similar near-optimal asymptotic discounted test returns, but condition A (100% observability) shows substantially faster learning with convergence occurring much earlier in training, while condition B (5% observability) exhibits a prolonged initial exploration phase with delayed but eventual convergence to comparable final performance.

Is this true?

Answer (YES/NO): YES